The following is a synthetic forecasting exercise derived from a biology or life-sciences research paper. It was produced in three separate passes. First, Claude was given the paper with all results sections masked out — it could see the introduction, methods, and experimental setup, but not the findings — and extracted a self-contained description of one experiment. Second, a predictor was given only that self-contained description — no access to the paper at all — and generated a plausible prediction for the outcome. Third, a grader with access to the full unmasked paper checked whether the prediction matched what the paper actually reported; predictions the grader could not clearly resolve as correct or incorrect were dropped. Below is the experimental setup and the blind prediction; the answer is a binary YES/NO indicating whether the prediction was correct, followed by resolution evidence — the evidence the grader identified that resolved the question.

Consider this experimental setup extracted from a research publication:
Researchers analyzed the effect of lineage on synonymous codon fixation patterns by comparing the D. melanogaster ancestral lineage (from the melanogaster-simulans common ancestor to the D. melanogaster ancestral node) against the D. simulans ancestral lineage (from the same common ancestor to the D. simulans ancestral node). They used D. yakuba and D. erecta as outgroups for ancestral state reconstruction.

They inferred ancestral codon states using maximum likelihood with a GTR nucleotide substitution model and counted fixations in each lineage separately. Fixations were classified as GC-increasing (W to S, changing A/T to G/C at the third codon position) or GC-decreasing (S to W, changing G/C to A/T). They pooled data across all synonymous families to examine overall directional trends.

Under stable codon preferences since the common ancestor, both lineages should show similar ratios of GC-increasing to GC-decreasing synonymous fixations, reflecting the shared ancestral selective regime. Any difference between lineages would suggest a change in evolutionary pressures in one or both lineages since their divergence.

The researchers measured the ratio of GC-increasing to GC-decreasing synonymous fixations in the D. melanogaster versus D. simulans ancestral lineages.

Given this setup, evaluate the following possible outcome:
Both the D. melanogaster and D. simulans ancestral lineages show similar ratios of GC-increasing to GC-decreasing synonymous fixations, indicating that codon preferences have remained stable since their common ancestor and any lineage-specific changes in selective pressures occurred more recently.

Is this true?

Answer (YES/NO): NO